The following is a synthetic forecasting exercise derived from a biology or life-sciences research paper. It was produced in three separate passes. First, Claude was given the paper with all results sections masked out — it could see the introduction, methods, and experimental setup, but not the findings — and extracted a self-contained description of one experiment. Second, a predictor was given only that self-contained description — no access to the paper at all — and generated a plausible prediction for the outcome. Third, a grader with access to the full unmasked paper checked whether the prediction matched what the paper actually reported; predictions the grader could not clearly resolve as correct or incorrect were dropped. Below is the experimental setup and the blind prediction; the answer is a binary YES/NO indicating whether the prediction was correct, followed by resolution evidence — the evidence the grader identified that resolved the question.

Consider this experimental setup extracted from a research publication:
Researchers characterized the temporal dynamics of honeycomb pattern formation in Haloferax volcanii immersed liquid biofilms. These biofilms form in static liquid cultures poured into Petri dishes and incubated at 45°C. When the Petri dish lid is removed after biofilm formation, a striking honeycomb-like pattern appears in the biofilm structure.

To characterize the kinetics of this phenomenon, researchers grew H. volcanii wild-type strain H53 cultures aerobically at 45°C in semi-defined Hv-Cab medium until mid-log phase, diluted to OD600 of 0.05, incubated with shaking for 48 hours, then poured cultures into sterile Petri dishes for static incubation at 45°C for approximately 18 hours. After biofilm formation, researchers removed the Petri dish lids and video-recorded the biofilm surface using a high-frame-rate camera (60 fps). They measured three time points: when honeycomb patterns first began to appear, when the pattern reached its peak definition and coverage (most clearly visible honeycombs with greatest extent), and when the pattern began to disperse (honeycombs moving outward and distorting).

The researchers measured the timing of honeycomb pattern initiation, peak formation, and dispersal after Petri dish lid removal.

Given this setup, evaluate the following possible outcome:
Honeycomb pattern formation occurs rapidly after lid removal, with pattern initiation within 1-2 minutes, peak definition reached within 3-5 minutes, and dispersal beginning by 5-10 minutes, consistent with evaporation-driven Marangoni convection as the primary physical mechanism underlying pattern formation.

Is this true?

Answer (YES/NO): NO